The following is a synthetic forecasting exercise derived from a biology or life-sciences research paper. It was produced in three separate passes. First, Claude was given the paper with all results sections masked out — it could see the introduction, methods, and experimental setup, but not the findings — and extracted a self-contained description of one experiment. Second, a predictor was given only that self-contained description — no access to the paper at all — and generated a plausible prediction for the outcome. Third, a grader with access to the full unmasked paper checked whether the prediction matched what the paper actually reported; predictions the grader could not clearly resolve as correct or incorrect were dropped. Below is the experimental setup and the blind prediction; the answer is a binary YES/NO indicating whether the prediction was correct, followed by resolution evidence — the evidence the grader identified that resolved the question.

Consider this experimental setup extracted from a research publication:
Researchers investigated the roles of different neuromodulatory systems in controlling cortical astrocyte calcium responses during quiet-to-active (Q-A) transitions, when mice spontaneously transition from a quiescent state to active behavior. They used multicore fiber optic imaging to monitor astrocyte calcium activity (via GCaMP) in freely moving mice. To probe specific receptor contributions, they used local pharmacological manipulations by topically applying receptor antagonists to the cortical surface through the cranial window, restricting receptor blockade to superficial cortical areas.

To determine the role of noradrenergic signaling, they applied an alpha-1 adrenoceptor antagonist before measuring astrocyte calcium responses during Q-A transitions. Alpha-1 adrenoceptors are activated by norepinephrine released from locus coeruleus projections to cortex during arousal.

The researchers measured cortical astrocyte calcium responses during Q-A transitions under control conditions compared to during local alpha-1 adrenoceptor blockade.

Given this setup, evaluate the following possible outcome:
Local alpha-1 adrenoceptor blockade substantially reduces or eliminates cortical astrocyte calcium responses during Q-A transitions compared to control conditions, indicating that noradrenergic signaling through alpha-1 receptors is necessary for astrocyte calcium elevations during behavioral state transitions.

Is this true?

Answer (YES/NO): YES